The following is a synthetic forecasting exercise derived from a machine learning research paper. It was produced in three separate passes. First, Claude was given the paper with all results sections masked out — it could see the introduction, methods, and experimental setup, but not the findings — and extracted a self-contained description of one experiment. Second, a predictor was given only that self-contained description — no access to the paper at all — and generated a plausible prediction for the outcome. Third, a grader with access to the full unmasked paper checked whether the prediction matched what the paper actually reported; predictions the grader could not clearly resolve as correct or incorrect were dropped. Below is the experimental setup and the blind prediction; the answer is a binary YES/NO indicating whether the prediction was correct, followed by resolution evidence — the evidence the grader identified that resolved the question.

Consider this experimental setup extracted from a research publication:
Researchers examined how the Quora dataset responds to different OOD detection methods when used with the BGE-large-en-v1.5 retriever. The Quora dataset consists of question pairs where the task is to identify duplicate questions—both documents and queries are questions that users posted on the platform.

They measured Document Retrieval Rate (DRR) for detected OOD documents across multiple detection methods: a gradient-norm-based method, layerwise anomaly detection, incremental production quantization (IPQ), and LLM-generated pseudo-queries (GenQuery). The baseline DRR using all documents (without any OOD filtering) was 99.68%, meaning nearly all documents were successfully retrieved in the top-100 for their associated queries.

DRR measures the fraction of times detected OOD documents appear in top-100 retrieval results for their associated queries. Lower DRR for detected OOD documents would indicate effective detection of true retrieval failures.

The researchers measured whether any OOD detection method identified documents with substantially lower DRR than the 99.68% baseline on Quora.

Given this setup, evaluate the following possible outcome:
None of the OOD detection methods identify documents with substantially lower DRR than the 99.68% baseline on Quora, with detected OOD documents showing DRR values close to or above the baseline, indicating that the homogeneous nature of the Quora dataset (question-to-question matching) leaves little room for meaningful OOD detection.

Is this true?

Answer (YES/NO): YES